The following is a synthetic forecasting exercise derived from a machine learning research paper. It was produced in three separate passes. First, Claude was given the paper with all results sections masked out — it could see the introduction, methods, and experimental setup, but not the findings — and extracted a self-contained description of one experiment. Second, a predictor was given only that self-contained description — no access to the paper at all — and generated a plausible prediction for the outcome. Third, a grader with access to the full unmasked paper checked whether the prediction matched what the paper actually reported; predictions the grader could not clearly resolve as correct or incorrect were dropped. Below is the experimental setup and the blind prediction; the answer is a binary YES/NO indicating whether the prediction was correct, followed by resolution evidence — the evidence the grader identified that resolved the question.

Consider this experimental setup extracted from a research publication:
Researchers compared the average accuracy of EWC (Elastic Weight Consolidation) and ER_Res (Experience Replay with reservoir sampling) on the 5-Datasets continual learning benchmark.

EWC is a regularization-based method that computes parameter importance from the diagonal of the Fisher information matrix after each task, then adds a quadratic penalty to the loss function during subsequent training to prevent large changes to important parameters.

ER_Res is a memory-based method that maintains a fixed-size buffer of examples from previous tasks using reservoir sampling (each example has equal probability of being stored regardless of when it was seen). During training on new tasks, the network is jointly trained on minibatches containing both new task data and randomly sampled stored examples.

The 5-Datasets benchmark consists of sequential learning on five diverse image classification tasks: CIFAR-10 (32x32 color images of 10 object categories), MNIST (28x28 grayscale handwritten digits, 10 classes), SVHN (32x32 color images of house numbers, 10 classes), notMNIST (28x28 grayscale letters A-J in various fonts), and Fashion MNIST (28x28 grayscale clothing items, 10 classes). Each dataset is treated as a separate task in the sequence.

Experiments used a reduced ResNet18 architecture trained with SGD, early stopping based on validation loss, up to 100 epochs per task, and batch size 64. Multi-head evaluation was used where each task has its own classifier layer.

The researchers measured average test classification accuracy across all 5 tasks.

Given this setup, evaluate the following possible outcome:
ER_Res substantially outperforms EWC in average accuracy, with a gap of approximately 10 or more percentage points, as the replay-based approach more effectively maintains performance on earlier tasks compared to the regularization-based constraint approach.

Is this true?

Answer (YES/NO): NO